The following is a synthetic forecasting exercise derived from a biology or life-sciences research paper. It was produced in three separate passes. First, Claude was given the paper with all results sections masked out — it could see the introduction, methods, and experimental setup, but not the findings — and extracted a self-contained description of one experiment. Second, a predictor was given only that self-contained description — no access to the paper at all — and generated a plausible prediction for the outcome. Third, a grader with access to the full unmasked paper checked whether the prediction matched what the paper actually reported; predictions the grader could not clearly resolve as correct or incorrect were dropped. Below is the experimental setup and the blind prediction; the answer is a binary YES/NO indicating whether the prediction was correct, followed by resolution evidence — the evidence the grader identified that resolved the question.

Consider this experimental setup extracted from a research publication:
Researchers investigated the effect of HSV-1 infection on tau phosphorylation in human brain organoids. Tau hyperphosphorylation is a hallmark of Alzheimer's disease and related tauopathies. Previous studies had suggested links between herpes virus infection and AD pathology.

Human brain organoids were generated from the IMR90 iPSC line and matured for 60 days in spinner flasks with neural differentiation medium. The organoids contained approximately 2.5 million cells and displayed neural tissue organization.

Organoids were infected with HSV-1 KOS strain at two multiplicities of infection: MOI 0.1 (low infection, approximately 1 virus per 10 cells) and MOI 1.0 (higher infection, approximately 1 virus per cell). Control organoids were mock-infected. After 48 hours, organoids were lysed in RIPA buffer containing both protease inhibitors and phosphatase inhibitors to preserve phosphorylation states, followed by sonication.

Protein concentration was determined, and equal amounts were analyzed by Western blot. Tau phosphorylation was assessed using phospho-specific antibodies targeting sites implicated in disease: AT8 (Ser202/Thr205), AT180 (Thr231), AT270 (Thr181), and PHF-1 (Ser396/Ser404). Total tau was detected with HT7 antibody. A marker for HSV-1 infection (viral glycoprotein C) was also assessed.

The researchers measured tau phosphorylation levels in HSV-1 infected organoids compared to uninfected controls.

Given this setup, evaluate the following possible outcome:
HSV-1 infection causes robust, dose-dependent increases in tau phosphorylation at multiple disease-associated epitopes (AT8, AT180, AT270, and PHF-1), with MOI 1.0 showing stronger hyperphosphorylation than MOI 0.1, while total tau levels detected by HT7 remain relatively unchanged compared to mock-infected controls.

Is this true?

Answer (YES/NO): NO